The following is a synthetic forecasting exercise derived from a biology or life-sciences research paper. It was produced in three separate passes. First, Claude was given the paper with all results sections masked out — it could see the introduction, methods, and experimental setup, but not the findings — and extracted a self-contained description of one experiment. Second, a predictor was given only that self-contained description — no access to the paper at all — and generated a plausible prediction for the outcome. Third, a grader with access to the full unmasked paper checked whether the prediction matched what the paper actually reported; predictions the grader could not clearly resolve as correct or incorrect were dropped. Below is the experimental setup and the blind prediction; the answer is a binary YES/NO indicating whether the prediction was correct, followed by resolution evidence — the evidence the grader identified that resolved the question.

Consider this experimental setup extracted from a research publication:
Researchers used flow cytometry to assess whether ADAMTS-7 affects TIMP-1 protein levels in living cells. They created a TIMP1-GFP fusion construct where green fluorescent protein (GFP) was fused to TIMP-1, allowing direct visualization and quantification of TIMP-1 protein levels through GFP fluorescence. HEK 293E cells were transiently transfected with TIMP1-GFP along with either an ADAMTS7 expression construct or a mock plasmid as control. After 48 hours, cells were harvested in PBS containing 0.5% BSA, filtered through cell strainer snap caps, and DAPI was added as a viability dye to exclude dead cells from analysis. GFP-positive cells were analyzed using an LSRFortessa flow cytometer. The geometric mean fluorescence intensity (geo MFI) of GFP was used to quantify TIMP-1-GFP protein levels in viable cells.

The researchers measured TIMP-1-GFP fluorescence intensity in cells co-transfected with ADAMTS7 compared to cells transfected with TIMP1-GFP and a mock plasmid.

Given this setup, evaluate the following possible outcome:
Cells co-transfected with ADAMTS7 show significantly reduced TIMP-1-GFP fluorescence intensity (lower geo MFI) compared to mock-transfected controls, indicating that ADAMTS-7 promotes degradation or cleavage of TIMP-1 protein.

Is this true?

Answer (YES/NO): YES